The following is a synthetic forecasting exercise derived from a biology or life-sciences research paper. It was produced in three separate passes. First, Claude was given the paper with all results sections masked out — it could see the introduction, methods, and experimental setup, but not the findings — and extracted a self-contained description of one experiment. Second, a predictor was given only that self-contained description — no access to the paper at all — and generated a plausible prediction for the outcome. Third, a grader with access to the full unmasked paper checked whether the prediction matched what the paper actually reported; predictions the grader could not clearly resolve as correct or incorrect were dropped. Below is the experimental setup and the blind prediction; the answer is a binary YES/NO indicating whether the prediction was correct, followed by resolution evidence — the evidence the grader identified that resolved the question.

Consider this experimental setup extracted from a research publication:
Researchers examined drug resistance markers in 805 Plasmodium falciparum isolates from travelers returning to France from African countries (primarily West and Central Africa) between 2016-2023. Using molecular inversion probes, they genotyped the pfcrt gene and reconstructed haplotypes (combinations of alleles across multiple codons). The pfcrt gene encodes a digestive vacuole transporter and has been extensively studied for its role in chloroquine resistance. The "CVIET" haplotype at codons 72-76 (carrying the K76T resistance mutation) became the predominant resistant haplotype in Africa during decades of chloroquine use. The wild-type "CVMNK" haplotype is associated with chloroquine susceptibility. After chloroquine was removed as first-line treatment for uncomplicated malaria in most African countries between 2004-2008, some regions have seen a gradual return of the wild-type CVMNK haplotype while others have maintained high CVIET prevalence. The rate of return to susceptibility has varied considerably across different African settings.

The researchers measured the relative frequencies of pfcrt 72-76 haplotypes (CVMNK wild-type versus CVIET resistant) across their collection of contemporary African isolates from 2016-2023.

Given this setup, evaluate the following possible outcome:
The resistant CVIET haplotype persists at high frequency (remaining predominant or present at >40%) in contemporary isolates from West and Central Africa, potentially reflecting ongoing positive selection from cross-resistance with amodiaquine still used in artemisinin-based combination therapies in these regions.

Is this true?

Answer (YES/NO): NO